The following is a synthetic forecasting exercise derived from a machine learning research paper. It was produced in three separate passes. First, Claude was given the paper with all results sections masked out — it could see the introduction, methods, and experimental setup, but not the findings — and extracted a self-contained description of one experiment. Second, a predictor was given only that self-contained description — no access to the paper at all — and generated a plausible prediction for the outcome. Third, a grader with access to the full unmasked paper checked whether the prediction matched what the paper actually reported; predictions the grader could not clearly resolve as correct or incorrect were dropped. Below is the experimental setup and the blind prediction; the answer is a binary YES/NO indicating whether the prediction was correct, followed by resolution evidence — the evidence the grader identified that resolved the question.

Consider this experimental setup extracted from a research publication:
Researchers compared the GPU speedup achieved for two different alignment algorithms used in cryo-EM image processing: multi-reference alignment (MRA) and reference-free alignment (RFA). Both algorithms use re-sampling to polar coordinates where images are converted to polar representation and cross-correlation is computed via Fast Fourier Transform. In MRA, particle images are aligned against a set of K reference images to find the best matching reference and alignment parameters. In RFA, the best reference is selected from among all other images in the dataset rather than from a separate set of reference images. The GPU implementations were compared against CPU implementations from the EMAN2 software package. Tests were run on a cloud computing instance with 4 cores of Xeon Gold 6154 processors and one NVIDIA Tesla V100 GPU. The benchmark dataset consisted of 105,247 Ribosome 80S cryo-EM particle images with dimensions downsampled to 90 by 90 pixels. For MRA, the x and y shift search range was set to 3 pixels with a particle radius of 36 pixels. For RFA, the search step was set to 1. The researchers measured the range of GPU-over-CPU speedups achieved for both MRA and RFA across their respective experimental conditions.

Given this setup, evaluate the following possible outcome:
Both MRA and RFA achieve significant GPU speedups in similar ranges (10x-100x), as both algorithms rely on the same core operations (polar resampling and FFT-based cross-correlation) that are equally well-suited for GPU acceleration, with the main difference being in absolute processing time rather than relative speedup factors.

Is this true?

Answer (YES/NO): NO